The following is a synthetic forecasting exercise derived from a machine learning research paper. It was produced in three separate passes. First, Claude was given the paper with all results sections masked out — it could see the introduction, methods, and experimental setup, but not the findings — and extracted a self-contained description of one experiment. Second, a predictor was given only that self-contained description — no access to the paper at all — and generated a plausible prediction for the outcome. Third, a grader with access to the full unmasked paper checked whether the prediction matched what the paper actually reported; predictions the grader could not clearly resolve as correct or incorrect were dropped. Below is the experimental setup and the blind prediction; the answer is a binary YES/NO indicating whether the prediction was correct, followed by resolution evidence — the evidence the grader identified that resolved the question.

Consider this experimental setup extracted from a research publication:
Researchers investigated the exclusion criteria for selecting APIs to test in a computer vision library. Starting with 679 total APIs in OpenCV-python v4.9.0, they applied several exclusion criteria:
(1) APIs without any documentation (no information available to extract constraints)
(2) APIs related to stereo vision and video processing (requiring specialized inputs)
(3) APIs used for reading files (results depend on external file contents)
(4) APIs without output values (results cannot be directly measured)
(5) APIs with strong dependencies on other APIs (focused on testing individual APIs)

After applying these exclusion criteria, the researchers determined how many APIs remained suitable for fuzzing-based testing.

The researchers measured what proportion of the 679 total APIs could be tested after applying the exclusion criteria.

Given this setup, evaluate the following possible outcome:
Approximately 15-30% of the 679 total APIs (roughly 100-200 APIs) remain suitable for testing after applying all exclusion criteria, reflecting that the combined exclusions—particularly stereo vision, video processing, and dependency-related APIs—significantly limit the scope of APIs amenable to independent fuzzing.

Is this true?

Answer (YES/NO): NO